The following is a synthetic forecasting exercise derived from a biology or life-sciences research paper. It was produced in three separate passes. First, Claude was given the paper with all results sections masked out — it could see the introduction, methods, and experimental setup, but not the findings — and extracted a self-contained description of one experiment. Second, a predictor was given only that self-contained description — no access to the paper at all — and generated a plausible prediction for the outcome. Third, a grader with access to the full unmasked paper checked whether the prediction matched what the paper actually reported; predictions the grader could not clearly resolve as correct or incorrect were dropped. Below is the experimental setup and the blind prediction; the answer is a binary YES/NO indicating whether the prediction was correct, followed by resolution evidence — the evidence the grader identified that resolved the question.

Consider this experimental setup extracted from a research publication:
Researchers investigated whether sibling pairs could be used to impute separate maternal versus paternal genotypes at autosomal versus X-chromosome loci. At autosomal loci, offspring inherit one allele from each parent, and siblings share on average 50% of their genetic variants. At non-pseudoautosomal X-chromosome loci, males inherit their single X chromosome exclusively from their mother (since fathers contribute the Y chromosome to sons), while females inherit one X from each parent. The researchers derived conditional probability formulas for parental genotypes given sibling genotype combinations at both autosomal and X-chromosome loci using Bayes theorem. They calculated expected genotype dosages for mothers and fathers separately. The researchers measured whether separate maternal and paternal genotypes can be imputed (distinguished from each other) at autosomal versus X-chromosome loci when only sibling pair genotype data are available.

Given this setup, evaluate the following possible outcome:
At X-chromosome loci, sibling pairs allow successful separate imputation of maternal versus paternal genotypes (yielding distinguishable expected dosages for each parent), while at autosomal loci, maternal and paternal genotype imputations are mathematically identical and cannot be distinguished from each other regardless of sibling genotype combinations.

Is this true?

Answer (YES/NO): YES